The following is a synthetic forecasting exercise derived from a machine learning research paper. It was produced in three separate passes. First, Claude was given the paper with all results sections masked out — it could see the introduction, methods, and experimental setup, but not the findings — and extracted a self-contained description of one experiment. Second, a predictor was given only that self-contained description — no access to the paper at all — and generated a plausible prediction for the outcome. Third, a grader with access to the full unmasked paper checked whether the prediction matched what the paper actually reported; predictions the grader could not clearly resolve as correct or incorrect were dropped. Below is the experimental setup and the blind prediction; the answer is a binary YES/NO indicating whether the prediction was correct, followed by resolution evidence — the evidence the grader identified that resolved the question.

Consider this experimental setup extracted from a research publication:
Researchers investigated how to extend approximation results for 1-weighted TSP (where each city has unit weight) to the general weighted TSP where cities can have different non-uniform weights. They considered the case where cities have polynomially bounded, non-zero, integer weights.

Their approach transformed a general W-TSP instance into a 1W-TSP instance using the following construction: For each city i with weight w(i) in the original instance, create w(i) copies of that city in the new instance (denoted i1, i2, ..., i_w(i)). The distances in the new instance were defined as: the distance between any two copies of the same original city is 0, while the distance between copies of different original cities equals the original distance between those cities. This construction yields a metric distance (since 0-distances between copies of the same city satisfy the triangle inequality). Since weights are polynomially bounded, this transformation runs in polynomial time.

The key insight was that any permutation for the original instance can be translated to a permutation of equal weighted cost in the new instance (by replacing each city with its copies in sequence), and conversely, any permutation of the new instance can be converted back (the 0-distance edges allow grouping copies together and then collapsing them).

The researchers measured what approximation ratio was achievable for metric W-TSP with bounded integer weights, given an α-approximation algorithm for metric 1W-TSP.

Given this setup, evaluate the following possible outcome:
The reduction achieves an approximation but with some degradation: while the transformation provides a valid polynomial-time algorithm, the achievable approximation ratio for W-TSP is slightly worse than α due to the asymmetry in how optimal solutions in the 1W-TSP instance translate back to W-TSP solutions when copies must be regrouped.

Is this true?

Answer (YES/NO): NO